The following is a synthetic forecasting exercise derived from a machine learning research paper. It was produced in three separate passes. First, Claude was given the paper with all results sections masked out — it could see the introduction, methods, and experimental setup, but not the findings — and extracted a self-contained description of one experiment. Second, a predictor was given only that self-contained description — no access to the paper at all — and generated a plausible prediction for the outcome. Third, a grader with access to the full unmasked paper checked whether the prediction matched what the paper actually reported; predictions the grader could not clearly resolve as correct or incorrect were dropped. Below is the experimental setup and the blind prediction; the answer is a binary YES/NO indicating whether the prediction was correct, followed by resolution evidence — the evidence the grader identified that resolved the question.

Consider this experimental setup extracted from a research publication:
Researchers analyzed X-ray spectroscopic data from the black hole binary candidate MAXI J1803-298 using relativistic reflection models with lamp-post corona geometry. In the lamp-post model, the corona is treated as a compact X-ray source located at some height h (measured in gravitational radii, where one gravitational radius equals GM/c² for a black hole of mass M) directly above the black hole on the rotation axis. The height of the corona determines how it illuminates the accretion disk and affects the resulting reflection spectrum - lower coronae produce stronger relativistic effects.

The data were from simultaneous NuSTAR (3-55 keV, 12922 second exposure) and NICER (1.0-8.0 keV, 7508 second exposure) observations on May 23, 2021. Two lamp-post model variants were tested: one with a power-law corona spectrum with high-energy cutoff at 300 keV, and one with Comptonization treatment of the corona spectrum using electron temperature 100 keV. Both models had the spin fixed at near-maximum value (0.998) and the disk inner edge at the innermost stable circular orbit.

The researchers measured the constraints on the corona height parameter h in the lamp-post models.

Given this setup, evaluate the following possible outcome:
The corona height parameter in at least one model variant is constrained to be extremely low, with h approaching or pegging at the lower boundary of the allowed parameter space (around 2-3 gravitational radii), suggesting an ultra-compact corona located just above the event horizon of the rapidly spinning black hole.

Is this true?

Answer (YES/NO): NO